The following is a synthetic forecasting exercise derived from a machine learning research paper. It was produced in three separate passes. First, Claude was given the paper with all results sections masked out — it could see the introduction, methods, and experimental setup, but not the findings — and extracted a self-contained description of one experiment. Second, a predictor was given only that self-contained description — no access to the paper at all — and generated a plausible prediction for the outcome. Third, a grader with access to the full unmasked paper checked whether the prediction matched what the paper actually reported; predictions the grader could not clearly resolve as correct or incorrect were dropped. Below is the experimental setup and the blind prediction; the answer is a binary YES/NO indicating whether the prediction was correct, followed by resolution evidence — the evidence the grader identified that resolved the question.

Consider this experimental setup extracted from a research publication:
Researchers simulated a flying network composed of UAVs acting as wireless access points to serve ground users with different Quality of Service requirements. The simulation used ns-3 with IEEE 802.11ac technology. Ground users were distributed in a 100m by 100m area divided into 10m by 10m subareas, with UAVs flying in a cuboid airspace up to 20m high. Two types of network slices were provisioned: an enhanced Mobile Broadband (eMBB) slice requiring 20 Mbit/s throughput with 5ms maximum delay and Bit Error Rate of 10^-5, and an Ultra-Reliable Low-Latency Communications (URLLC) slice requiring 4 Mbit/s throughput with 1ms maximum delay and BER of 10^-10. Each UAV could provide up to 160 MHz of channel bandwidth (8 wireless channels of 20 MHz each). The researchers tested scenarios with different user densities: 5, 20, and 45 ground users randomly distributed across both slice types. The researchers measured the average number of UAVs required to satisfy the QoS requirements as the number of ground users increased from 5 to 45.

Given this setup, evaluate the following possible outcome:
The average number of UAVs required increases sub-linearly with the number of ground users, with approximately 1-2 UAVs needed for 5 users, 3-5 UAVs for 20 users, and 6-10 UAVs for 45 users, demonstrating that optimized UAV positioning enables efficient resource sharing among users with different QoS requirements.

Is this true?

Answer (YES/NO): NO